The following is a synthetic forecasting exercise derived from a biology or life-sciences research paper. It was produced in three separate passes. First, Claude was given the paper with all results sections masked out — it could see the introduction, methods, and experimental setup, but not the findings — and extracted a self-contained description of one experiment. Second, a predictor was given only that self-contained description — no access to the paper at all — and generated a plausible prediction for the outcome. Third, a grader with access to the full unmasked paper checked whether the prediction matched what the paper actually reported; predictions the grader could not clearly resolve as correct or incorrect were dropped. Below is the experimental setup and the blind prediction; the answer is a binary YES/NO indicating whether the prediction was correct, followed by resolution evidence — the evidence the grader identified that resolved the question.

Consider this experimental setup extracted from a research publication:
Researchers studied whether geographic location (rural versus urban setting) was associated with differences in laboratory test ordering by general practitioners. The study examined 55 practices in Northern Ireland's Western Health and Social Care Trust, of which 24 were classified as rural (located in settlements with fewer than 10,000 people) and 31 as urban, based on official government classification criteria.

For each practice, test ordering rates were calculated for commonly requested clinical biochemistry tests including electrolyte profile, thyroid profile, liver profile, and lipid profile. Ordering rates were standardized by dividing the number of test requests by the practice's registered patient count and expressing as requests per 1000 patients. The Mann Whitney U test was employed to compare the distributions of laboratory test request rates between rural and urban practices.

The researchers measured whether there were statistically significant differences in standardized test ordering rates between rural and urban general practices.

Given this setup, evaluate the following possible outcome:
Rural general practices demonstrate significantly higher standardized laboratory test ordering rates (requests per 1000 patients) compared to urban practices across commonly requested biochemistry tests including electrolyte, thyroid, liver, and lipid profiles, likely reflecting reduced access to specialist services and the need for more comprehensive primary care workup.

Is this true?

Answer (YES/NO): NO